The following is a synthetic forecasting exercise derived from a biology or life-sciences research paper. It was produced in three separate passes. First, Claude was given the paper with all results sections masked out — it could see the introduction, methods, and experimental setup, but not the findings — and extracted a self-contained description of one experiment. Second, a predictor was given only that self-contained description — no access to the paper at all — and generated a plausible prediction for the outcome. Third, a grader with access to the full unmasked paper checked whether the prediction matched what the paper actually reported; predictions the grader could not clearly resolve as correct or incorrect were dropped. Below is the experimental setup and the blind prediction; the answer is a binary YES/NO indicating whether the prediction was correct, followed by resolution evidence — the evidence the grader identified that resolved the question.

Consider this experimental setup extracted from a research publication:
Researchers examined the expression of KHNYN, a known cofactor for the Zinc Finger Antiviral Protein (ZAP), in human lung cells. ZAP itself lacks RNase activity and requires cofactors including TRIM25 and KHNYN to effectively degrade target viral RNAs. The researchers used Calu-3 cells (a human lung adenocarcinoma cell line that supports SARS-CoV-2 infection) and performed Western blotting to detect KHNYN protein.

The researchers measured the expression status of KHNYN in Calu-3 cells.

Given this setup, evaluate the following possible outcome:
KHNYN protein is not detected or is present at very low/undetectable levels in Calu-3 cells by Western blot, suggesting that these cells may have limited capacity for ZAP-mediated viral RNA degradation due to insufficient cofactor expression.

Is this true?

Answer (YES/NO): NO